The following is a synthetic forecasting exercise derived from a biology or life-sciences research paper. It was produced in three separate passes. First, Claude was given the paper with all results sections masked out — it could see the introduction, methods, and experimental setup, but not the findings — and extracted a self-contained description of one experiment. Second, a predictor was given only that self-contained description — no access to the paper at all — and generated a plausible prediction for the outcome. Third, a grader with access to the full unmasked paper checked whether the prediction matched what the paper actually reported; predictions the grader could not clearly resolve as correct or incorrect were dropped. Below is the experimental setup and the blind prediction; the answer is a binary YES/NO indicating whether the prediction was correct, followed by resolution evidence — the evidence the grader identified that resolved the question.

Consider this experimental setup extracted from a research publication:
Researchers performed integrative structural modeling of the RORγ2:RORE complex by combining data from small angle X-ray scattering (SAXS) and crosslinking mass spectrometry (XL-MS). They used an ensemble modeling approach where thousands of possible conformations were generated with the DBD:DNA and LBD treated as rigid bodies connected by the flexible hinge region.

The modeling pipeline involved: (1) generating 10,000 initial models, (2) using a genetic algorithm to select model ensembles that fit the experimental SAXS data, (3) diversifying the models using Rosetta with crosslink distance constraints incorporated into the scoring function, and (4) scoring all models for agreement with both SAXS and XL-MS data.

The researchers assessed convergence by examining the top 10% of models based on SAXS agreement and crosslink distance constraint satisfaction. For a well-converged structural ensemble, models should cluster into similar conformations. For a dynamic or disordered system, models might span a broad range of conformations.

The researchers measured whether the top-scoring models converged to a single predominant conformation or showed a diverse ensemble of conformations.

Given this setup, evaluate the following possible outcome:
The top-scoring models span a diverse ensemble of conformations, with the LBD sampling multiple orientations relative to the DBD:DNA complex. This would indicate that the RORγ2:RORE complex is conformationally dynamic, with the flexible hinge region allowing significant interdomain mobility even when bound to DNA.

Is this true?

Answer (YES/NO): YES